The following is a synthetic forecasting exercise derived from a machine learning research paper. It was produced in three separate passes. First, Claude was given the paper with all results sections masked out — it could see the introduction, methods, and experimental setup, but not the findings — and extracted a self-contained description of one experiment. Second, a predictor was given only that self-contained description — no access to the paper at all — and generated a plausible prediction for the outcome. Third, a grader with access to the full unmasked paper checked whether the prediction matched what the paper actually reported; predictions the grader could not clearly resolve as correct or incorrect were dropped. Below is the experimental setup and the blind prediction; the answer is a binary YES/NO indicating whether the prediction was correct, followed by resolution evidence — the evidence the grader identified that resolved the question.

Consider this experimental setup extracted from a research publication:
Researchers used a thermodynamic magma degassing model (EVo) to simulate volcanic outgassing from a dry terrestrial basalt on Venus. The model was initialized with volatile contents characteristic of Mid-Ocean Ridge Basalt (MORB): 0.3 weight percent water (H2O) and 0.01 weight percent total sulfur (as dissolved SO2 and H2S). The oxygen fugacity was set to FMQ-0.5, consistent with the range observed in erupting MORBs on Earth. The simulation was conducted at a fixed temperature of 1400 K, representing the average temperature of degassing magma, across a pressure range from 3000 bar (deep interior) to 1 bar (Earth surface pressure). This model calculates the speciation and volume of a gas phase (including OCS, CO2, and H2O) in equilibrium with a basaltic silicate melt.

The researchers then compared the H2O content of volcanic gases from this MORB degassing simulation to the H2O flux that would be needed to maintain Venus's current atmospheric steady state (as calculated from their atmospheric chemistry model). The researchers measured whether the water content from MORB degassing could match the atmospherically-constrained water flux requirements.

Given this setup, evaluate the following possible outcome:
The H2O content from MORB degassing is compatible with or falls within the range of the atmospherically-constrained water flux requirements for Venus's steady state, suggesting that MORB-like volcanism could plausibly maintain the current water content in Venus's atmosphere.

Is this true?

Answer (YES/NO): NO